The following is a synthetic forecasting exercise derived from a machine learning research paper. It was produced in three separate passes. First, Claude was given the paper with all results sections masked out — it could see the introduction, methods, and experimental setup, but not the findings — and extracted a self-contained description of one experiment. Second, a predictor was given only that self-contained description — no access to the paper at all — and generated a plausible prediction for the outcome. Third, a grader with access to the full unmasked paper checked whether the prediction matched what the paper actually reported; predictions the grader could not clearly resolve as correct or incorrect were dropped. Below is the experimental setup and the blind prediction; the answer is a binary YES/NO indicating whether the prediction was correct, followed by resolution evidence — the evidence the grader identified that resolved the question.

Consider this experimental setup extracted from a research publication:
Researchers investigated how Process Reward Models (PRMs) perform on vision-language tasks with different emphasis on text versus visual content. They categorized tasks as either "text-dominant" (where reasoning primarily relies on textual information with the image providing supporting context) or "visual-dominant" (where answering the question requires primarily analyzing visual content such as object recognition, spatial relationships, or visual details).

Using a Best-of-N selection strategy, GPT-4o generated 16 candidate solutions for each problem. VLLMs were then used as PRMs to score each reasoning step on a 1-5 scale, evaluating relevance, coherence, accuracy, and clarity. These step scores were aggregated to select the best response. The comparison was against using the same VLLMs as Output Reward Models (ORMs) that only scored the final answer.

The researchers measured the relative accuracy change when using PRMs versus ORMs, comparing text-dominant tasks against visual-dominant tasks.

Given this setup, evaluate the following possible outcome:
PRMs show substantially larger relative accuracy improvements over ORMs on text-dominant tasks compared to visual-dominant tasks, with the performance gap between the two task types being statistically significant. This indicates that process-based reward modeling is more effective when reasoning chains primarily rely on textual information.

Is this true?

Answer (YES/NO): NO